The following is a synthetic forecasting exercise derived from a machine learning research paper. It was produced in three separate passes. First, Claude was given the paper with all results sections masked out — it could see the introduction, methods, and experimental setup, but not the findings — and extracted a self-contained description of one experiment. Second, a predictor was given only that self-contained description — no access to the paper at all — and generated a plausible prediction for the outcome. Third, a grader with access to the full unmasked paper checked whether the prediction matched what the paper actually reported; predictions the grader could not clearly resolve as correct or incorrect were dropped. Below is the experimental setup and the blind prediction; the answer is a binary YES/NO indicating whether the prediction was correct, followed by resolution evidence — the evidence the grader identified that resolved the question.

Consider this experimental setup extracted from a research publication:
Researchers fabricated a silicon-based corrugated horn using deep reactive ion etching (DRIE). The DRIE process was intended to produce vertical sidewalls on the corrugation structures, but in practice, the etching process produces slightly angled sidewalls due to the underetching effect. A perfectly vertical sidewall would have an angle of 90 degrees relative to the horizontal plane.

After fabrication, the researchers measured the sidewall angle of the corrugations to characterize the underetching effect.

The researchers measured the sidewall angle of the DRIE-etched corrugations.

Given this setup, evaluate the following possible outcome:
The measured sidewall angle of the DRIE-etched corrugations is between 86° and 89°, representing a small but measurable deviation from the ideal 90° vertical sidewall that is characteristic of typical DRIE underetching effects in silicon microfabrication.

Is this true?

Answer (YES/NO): YES